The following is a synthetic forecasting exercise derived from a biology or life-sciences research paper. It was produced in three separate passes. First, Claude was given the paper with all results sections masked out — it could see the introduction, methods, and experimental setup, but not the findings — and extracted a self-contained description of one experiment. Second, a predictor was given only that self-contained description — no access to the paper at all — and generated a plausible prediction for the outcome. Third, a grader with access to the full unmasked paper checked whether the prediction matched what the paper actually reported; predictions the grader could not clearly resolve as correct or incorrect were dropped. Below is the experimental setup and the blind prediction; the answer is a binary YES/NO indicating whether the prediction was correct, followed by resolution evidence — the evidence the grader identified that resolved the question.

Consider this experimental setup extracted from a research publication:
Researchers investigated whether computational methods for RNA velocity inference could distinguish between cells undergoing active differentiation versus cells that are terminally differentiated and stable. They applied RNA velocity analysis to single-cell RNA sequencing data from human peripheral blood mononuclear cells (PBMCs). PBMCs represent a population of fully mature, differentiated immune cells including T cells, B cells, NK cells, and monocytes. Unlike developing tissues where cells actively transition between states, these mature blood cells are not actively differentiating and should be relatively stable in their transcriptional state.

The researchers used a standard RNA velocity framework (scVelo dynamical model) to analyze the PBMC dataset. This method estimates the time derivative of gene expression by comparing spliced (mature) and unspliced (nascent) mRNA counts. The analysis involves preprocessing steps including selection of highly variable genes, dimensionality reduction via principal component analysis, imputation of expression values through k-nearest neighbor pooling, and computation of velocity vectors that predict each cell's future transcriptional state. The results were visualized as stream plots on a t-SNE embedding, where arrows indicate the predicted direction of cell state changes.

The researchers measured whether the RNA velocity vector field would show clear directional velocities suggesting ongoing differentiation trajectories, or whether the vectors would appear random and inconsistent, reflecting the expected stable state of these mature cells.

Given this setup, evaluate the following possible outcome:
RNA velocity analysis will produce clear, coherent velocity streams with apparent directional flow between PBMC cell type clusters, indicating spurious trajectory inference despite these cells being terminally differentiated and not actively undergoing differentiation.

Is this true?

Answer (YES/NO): YES